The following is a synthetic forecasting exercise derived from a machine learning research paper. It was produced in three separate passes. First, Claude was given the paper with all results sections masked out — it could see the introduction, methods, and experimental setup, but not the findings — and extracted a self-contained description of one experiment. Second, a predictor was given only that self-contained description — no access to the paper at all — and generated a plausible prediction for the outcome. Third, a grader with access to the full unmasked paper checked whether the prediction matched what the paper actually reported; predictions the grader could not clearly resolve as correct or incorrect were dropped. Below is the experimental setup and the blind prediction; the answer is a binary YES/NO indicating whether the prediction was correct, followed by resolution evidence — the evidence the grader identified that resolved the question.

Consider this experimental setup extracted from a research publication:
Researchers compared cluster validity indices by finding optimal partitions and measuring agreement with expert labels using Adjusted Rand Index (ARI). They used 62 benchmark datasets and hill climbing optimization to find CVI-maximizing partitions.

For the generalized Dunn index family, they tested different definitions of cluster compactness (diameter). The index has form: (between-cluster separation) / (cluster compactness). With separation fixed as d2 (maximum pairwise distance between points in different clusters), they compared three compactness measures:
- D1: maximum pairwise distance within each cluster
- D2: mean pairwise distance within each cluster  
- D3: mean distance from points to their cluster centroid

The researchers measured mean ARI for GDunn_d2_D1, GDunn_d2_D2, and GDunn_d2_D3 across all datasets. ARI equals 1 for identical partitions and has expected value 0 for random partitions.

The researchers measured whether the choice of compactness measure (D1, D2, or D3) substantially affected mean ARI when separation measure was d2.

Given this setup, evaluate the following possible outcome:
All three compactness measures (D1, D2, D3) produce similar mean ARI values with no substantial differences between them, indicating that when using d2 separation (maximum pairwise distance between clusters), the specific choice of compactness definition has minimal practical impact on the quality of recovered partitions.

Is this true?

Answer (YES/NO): YES